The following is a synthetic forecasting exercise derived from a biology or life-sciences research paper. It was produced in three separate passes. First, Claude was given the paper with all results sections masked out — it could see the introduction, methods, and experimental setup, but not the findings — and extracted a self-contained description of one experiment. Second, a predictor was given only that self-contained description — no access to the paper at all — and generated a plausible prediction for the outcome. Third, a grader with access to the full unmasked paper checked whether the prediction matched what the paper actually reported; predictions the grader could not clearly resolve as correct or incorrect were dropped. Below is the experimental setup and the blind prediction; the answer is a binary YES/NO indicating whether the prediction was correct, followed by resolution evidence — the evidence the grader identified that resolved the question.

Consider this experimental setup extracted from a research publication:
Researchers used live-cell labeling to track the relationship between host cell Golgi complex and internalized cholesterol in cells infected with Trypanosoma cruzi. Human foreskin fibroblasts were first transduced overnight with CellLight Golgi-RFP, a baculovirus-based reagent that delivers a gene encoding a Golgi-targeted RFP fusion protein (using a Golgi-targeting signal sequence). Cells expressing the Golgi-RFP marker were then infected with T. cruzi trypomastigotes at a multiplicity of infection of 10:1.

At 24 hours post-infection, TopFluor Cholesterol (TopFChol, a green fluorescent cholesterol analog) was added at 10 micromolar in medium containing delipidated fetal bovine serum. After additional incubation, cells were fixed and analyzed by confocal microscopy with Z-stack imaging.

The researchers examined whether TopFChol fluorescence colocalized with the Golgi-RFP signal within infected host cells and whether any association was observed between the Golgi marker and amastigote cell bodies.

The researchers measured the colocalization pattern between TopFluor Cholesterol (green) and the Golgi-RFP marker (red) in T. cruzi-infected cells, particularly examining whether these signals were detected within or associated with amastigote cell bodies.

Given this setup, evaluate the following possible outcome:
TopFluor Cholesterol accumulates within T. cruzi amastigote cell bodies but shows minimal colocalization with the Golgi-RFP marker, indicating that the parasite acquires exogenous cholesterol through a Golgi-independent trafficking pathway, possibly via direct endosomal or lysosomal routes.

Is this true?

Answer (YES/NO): NO